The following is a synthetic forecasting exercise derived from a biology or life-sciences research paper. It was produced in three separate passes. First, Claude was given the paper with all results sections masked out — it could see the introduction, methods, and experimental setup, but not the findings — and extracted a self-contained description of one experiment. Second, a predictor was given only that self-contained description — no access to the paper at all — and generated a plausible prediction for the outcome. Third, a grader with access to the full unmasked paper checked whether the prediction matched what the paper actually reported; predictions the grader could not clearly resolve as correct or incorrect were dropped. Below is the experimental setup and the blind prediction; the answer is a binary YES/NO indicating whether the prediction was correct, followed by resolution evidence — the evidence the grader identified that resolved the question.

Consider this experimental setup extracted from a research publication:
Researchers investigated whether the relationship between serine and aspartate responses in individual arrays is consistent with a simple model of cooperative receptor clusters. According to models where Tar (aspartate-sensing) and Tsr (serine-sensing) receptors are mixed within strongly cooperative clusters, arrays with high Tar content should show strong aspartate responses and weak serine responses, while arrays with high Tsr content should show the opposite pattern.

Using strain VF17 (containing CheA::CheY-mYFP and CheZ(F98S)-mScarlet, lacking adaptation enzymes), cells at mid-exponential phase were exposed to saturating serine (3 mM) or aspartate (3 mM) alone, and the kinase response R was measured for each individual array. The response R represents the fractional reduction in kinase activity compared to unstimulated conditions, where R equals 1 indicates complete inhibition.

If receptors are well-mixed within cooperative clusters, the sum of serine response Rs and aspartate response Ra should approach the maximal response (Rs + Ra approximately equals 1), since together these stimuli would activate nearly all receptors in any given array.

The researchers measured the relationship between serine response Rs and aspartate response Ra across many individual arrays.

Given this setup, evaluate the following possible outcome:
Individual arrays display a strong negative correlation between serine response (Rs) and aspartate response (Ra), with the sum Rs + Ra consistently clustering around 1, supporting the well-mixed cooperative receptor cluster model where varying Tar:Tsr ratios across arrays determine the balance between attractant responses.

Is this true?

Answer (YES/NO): NO